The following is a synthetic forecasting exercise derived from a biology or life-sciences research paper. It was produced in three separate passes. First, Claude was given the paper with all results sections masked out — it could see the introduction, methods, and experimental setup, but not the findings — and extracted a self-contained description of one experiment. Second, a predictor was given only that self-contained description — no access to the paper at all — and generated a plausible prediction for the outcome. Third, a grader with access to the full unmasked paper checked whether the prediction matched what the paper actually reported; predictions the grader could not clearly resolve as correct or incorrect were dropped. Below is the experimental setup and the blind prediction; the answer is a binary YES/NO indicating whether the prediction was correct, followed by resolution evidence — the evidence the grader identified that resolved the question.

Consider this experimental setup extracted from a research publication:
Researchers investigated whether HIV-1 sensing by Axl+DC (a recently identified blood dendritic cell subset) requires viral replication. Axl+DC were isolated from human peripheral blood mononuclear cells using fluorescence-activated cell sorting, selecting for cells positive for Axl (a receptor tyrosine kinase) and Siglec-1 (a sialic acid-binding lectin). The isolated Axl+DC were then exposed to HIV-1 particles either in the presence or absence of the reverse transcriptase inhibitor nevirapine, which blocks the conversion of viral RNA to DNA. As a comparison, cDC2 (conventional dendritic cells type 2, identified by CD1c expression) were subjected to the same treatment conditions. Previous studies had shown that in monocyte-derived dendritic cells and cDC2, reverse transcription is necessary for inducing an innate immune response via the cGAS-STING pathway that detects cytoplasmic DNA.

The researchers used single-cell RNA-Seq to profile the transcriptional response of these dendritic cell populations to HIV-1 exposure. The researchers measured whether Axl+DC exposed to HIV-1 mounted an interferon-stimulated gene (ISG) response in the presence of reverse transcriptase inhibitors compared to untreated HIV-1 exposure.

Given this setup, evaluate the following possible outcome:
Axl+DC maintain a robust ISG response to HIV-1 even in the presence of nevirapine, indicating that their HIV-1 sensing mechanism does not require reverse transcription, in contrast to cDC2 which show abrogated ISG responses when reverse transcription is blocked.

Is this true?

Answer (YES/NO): YES